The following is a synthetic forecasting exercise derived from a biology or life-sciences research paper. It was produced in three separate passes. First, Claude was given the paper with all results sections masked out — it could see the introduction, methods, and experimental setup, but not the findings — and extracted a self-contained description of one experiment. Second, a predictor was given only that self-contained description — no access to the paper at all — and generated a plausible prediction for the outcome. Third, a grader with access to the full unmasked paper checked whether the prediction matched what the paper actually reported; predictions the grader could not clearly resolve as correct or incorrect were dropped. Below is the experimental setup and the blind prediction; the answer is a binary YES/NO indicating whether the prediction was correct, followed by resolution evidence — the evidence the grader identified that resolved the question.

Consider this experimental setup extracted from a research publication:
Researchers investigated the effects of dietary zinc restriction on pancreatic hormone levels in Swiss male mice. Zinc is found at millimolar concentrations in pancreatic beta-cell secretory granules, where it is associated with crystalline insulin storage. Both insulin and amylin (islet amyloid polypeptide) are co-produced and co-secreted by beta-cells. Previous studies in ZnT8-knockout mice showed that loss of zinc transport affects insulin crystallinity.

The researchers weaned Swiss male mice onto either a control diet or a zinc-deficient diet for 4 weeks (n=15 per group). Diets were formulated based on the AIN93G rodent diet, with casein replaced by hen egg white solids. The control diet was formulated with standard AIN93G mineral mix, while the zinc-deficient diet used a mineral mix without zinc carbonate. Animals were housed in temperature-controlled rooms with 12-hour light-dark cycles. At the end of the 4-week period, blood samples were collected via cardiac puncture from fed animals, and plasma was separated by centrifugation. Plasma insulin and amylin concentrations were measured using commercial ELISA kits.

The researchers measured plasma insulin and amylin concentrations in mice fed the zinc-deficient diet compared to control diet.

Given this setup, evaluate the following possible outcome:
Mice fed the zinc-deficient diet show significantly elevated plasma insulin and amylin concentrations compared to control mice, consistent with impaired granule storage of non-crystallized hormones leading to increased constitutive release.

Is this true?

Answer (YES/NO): NO